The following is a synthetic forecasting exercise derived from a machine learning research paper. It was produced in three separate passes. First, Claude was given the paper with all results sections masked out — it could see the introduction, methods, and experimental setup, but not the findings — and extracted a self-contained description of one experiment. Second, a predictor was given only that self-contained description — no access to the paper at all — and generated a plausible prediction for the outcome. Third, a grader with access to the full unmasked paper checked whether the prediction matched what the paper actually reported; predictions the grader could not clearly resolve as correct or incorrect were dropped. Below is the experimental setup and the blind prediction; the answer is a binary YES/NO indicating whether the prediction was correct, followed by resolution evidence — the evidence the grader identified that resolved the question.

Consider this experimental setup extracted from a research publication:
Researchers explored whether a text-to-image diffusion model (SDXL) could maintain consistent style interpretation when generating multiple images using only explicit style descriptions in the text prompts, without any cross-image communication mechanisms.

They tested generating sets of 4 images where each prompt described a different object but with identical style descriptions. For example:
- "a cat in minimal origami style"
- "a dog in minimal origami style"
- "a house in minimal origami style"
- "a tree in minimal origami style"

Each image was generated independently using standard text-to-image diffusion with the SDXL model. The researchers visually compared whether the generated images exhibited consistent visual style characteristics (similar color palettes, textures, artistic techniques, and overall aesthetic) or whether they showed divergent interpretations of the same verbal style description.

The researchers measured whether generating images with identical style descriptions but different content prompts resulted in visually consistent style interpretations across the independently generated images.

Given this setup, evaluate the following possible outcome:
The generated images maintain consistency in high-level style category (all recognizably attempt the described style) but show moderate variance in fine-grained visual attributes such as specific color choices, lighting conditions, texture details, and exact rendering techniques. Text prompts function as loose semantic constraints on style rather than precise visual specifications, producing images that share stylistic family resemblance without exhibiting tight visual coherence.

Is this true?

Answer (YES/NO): NO